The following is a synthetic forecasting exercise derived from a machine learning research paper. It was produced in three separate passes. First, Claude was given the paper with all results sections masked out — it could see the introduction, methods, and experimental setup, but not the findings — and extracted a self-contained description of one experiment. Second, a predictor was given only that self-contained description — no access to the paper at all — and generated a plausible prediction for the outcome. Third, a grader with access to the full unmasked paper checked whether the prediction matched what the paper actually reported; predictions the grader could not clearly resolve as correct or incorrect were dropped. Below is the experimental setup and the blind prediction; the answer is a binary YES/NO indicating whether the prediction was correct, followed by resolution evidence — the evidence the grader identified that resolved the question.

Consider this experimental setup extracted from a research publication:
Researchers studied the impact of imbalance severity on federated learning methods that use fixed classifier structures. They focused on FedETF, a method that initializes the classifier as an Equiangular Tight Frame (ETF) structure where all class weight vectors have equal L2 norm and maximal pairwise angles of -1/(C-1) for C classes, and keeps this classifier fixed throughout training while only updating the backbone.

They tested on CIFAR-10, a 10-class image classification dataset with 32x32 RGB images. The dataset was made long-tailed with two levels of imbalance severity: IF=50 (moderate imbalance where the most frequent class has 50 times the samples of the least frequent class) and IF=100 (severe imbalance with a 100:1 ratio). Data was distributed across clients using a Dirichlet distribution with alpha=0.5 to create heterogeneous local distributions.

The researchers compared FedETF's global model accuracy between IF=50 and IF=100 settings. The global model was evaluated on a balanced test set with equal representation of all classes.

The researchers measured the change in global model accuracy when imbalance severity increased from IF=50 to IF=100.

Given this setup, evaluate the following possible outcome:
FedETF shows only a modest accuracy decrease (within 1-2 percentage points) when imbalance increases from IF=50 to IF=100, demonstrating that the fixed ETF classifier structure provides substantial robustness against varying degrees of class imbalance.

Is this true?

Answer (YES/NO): NO